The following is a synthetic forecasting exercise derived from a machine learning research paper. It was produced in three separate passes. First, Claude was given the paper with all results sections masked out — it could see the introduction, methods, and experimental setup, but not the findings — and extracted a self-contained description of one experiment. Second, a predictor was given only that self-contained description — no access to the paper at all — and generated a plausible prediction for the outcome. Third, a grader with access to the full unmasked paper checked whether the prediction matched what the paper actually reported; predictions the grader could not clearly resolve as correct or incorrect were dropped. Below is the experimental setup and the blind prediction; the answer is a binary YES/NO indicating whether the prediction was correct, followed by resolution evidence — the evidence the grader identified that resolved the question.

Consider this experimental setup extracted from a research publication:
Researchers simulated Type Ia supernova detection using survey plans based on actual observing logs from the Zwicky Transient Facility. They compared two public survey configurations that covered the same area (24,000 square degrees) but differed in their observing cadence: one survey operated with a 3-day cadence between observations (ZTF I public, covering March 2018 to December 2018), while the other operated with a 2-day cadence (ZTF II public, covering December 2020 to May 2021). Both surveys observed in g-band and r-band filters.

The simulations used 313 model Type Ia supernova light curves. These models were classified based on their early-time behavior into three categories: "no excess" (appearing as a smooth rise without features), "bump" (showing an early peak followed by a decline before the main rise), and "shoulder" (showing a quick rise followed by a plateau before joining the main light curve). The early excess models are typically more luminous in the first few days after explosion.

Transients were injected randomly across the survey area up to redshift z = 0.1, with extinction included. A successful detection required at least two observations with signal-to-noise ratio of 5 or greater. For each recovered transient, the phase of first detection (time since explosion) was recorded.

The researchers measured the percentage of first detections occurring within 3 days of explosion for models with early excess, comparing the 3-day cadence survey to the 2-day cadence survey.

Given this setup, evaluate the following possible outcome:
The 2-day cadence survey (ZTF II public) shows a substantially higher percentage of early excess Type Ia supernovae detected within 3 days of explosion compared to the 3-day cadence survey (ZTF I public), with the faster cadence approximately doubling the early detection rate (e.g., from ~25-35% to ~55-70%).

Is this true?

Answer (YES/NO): NO